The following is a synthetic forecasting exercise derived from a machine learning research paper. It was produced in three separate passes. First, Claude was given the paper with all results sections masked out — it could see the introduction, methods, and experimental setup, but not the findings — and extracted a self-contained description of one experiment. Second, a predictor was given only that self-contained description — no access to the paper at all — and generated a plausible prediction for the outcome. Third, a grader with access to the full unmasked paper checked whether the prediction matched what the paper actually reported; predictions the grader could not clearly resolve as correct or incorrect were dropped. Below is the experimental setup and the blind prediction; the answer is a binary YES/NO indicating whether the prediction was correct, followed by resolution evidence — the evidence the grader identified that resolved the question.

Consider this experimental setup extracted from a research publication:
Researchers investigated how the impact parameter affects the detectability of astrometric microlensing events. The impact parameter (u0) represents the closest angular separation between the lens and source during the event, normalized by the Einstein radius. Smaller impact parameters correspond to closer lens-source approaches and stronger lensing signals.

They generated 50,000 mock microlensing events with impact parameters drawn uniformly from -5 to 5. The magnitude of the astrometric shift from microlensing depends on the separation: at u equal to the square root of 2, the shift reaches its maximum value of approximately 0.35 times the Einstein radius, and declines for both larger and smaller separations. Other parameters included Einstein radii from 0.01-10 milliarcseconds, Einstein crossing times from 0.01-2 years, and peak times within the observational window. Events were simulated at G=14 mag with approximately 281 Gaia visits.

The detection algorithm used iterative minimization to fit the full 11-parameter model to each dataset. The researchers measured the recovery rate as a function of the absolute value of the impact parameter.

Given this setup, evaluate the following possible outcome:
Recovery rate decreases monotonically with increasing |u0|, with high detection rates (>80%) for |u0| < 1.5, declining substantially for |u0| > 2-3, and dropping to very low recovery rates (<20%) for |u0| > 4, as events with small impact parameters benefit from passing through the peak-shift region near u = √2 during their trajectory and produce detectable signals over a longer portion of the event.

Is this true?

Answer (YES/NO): NO